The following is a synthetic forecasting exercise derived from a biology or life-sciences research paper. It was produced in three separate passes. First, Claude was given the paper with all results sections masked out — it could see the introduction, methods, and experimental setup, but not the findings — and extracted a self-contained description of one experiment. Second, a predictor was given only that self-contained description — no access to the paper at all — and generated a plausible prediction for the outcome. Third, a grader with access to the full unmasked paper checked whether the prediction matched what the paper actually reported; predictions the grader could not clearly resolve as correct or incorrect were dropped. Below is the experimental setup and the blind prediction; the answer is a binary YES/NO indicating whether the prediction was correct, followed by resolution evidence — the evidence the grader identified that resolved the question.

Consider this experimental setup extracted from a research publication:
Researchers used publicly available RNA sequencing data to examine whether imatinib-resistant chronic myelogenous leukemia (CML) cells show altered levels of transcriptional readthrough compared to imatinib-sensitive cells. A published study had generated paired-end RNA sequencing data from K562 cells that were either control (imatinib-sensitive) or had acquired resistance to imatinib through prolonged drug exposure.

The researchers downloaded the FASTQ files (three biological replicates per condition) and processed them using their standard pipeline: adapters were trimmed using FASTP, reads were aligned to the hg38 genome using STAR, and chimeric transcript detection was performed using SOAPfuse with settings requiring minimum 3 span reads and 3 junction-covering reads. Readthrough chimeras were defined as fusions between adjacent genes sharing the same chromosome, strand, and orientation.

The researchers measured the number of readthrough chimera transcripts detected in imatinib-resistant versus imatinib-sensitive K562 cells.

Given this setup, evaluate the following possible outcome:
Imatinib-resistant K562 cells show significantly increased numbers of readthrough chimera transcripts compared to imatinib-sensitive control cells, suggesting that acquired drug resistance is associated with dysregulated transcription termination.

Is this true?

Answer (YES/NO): YES